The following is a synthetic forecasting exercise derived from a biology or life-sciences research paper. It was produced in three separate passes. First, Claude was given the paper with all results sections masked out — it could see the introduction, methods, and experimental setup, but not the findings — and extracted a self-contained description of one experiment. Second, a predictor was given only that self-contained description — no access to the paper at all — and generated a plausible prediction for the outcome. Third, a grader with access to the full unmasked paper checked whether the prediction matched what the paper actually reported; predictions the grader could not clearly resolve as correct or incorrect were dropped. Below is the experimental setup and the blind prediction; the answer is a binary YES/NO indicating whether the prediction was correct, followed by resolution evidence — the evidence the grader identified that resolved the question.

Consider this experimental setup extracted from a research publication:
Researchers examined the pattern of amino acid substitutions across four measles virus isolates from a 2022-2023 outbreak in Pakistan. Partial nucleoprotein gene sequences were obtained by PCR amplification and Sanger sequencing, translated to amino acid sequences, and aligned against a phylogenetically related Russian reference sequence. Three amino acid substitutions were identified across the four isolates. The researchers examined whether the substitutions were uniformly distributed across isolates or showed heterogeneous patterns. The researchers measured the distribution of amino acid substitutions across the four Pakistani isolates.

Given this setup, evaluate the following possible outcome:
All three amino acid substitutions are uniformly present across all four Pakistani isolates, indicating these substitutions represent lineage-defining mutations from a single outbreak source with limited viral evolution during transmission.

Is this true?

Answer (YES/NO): NO